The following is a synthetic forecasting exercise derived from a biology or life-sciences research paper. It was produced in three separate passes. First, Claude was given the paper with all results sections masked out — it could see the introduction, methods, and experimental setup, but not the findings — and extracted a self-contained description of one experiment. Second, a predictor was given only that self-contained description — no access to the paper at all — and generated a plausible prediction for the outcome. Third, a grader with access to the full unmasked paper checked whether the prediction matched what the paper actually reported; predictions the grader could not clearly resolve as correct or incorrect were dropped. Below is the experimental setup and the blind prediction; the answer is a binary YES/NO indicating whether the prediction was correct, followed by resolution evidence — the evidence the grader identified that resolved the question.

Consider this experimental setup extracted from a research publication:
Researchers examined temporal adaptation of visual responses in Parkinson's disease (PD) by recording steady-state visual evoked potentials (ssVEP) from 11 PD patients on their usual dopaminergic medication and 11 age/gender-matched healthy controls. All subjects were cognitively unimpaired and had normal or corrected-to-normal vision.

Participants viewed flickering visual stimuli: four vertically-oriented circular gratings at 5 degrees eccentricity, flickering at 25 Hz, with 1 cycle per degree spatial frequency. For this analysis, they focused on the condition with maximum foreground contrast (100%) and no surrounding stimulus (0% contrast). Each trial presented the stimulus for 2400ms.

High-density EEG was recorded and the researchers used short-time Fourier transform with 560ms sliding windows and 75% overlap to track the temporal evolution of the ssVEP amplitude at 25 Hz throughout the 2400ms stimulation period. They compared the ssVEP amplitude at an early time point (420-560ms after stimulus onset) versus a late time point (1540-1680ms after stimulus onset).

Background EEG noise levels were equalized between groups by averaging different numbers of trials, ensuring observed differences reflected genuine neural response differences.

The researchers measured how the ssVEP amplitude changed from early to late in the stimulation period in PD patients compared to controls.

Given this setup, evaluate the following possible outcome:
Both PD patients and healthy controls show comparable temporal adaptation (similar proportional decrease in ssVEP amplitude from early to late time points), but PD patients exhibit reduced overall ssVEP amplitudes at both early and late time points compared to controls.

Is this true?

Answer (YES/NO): NO